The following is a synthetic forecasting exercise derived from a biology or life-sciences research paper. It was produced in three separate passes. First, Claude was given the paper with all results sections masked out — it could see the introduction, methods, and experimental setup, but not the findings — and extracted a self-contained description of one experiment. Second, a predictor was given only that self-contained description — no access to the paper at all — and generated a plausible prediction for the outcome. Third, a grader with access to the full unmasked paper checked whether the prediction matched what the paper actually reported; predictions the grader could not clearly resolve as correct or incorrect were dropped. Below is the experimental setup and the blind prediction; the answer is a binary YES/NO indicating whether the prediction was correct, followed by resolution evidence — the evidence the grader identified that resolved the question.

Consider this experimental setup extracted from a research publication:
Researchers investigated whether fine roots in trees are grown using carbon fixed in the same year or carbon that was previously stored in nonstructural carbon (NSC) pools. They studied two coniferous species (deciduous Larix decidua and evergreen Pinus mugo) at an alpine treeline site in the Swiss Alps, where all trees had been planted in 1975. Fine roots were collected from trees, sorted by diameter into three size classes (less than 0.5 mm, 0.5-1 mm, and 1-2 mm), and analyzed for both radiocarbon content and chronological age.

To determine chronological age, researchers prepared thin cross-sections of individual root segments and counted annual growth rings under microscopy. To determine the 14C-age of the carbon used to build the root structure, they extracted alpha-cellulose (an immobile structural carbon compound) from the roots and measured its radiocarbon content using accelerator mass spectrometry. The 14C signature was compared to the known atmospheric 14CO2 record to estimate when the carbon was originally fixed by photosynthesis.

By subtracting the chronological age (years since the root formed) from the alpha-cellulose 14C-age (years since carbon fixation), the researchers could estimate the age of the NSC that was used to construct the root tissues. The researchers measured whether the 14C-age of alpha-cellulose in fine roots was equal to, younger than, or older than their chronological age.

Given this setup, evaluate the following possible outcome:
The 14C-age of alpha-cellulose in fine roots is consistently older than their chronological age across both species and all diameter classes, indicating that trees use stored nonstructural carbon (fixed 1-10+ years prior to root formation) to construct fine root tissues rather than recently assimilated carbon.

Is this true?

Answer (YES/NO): YES